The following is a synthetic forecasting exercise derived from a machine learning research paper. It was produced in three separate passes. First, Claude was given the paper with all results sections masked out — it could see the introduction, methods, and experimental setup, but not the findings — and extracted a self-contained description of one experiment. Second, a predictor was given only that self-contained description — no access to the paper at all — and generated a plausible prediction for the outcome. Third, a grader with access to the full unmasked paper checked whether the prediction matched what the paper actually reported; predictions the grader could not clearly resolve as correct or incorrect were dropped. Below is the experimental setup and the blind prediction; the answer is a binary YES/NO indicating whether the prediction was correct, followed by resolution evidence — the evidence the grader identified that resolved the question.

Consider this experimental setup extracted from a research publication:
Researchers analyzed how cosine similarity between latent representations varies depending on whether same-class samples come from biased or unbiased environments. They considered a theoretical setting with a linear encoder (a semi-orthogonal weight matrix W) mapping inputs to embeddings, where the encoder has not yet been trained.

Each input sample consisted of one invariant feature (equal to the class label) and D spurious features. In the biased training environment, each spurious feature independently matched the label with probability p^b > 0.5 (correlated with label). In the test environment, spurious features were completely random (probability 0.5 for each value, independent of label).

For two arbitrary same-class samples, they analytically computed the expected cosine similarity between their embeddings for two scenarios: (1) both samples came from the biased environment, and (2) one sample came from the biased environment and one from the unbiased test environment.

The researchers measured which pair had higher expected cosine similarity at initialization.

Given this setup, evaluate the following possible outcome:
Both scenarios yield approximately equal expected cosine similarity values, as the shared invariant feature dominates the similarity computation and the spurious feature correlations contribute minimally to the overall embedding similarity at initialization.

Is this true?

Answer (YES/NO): NO